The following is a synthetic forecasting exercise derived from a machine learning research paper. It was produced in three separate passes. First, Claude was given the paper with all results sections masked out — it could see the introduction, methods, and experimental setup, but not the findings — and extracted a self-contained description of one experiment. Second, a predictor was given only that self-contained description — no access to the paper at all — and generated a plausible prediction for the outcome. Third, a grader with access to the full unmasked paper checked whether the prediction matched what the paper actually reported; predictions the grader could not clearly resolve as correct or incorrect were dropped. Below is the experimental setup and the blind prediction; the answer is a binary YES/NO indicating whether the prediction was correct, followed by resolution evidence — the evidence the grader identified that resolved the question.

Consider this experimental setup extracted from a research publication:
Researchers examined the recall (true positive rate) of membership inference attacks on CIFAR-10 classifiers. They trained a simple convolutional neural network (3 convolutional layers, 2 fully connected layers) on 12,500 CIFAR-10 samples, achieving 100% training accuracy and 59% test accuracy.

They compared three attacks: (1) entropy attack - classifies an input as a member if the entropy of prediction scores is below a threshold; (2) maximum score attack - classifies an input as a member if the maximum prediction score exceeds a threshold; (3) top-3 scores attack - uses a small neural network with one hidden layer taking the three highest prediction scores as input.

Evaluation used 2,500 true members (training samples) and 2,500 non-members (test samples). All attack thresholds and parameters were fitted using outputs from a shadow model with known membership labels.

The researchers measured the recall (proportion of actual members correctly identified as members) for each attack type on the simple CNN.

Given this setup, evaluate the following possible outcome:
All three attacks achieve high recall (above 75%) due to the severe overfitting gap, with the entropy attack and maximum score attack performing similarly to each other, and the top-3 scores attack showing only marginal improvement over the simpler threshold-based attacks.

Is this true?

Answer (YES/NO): NO